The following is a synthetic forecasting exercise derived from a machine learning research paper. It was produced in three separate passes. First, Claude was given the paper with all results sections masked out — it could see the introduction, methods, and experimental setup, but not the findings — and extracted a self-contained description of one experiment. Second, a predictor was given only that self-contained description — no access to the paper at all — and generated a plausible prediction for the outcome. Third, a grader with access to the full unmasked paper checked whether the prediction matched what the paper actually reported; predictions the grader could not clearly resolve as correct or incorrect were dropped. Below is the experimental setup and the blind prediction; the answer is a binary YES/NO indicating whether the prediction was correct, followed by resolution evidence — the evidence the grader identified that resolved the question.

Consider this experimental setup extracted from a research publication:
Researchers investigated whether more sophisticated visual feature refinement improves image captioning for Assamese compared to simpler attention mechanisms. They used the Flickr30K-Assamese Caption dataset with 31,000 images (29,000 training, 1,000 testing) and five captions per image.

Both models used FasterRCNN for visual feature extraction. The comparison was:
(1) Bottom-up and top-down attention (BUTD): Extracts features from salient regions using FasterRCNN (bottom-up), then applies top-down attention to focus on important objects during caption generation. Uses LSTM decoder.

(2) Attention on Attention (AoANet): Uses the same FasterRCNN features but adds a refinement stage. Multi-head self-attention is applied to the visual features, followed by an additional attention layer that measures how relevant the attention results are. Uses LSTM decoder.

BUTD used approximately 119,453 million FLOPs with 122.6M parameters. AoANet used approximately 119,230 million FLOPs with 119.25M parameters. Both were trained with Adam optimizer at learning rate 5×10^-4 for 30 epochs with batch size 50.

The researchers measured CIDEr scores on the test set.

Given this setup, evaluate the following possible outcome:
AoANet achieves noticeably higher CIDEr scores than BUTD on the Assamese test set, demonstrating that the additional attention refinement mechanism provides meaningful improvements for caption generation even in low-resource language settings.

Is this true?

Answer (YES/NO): YES